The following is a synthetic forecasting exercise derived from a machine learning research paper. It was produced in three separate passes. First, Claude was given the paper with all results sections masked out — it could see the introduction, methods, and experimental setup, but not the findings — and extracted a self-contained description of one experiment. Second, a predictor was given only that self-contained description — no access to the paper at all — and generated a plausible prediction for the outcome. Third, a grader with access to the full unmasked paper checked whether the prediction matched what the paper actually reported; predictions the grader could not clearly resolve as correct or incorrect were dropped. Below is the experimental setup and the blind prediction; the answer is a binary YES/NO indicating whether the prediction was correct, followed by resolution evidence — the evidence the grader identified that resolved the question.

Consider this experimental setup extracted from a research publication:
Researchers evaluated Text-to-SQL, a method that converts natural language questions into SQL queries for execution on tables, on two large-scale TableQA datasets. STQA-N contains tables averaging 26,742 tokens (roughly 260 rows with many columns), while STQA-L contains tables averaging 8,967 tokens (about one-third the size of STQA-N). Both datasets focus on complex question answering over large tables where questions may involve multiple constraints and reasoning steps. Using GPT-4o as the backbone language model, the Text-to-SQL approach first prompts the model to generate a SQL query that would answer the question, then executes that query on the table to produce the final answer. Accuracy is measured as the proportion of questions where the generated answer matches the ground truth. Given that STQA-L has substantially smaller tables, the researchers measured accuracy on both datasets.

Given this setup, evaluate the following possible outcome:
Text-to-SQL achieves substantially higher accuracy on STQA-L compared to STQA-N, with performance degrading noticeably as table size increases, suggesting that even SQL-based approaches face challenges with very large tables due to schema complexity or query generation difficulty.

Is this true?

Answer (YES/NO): NO